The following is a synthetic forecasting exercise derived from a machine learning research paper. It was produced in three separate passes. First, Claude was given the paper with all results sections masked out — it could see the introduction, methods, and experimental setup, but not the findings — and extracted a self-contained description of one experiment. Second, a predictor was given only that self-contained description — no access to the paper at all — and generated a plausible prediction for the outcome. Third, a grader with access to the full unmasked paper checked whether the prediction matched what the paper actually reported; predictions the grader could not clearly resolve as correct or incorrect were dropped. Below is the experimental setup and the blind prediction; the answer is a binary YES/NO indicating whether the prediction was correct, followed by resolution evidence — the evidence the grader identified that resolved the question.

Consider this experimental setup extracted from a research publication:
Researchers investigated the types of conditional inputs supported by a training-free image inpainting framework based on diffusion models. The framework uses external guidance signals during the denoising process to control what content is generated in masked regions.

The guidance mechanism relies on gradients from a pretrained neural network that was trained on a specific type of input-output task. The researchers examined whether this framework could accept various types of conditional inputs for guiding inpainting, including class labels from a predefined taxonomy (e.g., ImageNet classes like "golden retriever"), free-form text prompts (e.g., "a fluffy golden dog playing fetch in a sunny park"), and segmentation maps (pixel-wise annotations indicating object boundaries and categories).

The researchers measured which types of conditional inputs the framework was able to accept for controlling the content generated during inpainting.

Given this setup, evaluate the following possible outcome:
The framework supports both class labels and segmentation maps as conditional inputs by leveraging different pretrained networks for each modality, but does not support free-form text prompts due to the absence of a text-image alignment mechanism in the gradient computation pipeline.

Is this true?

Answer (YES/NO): NO